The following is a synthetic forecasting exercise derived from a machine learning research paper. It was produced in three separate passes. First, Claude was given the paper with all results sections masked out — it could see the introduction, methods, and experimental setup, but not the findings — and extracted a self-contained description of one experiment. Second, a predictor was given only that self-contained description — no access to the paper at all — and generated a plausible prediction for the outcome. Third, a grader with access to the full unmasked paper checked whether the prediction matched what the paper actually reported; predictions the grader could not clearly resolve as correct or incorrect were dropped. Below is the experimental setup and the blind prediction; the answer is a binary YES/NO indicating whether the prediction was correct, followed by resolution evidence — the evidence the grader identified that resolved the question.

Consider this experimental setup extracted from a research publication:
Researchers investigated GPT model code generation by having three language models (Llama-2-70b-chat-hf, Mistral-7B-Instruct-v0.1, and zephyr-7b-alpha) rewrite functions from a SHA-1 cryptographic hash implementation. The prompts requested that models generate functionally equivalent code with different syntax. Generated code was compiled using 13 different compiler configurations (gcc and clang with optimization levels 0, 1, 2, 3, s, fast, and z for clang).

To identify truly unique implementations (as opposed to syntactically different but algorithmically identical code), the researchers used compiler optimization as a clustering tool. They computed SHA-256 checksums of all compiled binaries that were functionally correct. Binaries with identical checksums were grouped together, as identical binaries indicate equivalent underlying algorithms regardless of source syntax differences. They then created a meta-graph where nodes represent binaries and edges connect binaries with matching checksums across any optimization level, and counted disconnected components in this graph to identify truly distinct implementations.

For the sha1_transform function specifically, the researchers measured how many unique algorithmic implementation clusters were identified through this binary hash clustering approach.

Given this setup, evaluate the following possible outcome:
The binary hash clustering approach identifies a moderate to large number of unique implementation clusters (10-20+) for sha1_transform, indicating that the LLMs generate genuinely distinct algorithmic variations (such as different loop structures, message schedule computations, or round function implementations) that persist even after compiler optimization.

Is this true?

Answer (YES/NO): NO